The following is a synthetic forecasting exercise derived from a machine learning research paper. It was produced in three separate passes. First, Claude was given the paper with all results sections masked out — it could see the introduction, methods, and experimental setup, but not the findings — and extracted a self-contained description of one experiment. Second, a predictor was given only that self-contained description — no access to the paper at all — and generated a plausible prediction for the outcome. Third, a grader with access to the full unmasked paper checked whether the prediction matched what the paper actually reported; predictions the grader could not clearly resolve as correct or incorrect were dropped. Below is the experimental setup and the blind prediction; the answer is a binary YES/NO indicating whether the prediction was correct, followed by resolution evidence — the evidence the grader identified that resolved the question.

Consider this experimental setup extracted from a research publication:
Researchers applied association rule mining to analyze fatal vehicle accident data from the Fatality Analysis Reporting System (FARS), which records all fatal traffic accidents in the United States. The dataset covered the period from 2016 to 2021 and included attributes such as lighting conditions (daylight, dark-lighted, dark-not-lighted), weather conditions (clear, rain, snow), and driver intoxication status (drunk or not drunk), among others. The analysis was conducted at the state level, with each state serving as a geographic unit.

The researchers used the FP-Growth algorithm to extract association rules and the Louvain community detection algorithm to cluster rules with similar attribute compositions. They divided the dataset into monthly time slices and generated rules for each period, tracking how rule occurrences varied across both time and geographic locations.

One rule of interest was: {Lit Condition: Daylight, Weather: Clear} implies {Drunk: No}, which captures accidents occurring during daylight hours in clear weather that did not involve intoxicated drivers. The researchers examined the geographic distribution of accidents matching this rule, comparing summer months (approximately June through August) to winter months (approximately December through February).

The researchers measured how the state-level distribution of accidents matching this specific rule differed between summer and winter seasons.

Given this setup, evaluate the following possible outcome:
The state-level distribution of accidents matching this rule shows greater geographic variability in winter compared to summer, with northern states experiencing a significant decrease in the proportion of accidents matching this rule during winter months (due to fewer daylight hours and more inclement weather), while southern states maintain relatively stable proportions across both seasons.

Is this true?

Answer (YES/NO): NO